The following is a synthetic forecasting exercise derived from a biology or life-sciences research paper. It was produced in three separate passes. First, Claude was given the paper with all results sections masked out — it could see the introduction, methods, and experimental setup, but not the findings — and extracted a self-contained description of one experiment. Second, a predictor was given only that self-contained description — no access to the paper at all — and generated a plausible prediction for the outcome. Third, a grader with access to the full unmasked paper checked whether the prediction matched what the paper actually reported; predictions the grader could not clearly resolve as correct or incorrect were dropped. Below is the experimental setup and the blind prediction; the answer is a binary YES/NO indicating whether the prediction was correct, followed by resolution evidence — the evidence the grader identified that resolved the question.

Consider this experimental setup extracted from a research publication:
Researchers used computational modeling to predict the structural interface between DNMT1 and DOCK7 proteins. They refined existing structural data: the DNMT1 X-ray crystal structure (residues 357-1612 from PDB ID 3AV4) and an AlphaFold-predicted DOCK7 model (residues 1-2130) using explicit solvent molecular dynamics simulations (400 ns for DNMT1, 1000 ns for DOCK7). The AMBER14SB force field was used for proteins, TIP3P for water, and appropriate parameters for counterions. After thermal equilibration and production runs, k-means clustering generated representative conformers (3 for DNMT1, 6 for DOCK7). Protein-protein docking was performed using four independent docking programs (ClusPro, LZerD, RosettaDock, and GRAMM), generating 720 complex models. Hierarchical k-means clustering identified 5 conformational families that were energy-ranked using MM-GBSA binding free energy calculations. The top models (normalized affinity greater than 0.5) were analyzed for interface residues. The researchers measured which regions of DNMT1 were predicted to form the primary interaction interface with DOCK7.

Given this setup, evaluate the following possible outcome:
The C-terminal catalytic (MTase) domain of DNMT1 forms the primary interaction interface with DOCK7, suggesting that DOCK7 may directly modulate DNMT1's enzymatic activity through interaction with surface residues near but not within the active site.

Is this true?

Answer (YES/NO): YES